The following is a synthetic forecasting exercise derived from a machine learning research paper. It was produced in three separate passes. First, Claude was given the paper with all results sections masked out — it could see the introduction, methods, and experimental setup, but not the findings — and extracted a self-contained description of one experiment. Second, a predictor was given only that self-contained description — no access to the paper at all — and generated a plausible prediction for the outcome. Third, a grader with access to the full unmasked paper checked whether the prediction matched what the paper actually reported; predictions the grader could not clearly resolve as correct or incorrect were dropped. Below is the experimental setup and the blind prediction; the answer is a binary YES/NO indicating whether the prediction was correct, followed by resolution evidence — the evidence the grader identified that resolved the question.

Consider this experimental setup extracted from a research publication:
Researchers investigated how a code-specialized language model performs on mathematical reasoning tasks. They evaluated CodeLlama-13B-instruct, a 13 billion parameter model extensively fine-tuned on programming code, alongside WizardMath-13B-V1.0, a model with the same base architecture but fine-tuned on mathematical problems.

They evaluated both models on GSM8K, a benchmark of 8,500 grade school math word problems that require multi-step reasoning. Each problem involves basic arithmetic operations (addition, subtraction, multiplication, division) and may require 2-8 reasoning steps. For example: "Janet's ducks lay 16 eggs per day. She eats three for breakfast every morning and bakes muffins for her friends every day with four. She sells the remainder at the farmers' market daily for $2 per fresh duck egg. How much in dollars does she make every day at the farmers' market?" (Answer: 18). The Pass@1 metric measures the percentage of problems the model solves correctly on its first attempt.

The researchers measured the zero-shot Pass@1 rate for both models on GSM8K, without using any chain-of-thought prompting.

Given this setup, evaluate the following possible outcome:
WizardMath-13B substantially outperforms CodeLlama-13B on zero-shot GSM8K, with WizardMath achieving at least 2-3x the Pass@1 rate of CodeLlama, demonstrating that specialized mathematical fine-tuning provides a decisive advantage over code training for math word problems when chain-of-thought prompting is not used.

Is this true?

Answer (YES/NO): YES